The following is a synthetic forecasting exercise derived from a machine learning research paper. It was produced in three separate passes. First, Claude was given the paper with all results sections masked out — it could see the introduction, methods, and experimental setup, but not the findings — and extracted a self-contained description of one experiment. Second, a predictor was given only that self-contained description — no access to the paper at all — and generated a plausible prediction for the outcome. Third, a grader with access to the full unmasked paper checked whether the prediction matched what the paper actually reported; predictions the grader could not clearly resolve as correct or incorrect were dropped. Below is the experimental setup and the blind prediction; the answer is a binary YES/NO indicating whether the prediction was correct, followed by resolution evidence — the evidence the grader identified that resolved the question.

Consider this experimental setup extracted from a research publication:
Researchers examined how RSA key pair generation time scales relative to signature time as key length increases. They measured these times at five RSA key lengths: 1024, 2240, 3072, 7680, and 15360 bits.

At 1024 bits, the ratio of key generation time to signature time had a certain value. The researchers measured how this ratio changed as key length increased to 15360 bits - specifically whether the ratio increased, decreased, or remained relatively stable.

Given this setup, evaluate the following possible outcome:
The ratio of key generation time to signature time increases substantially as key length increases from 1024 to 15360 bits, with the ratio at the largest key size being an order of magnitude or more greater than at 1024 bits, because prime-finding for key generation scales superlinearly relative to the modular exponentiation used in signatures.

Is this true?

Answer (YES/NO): NO